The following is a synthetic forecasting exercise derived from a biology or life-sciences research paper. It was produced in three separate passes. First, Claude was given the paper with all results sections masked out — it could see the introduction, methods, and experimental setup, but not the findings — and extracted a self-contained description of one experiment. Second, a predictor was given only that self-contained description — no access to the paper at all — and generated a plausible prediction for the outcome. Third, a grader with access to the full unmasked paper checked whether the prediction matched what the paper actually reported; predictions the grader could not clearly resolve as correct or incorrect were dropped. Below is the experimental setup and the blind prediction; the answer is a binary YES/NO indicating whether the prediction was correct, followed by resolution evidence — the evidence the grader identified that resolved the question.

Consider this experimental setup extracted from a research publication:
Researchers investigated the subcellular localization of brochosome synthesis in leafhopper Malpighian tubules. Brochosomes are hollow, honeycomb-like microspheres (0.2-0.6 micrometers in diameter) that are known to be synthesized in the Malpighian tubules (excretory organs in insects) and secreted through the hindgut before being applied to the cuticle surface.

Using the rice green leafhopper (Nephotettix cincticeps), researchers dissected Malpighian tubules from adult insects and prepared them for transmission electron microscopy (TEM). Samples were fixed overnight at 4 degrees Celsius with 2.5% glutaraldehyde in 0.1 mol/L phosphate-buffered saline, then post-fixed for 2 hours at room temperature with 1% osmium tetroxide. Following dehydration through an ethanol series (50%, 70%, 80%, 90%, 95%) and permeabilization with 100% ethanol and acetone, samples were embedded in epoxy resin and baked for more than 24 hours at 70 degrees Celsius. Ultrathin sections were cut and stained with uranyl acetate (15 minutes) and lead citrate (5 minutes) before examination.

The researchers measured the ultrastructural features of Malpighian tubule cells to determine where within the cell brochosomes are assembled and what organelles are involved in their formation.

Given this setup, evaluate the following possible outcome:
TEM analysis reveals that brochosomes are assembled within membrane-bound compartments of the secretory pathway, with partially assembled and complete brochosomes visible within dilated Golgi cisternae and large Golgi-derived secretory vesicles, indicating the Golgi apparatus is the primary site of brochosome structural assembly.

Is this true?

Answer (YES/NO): YES